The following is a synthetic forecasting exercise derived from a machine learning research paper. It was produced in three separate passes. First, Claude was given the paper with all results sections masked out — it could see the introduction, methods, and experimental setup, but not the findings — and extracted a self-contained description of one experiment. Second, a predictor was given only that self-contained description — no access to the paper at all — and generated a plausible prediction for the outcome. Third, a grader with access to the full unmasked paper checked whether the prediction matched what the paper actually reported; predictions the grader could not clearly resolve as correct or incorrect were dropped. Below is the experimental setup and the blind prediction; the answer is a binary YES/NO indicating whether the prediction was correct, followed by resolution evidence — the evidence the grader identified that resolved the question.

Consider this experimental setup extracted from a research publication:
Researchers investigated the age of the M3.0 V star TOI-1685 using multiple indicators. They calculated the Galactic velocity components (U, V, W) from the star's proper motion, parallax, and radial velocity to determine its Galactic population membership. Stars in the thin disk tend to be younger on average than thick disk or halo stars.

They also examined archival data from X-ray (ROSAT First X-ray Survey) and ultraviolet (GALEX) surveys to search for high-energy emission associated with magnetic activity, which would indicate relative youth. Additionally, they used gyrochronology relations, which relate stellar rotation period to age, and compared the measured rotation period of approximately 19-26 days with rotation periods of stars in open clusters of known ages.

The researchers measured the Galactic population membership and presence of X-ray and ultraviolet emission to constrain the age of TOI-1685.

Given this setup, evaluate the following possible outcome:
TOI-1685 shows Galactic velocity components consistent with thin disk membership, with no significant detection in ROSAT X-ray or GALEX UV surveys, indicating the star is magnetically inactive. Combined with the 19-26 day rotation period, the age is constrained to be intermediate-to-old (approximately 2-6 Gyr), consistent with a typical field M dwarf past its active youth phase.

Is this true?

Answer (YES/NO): NO